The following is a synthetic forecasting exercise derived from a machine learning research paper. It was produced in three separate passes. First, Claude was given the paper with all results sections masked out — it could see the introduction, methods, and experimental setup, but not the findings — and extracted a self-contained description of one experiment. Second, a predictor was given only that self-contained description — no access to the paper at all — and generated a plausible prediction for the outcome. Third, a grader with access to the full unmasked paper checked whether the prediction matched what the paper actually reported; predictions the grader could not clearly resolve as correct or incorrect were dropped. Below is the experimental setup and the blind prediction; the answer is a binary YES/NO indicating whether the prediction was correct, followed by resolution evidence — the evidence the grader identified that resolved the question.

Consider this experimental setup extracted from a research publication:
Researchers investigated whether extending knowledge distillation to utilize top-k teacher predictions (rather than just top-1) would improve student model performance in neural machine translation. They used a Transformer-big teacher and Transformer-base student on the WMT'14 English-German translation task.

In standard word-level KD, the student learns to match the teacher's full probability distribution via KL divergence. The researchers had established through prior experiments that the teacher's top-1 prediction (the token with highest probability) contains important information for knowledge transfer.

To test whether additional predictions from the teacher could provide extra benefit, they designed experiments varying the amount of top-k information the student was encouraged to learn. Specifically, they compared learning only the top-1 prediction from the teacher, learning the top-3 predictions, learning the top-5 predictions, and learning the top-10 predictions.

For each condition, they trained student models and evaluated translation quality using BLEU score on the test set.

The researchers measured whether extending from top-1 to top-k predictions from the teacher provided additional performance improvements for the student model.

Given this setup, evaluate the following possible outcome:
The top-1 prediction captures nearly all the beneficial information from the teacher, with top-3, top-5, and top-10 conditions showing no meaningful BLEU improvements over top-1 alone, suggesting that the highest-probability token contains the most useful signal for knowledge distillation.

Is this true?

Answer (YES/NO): YES